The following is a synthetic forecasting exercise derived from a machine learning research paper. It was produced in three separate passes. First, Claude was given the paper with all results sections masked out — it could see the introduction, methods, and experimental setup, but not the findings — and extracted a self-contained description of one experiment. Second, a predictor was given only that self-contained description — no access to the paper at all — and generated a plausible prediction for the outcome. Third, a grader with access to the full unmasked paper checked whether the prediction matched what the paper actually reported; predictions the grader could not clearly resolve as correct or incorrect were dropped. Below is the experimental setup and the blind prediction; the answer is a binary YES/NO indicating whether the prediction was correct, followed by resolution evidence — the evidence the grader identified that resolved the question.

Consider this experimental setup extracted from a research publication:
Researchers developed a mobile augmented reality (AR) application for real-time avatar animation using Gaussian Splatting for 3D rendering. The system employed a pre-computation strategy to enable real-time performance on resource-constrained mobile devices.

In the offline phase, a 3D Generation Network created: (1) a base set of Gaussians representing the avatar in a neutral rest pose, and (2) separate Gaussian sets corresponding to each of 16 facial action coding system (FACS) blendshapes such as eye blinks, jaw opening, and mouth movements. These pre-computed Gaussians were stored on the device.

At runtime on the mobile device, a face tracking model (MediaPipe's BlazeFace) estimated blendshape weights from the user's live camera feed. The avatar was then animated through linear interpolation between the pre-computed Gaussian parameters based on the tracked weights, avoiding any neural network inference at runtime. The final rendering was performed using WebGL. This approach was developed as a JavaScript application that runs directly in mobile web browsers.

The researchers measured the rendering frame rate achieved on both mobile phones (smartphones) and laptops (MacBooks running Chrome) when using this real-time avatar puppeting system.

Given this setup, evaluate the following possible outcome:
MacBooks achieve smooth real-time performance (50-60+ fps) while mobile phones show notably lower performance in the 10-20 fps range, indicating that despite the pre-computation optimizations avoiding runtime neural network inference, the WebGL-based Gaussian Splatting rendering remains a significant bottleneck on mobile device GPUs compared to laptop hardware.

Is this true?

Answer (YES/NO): NO